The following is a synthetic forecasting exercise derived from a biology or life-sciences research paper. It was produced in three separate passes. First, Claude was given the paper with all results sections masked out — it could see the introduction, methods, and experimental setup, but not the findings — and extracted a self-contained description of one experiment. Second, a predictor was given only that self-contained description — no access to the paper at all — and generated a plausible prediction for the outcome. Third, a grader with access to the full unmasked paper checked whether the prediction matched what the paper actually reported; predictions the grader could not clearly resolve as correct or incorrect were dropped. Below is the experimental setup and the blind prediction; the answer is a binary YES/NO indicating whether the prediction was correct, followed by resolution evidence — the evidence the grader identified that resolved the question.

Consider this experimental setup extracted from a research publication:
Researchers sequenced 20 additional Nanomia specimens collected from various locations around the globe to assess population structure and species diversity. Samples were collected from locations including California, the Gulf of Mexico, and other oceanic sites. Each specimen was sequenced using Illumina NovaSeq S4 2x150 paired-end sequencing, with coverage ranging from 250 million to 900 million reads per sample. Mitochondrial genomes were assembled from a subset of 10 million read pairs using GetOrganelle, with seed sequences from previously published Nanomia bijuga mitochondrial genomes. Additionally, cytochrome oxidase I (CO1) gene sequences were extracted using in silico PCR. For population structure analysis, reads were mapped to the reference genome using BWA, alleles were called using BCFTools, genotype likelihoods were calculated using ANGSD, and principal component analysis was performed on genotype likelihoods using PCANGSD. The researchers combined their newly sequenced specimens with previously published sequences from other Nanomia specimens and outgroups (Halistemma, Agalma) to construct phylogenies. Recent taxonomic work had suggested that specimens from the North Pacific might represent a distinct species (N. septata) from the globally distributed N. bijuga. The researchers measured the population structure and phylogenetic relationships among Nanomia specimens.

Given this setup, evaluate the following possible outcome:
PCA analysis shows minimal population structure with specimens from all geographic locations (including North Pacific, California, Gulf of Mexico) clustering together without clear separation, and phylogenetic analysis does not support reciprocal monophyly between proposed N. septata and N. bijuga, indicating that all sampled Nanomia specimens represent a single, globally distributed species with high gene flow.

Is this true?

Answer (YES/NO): NO